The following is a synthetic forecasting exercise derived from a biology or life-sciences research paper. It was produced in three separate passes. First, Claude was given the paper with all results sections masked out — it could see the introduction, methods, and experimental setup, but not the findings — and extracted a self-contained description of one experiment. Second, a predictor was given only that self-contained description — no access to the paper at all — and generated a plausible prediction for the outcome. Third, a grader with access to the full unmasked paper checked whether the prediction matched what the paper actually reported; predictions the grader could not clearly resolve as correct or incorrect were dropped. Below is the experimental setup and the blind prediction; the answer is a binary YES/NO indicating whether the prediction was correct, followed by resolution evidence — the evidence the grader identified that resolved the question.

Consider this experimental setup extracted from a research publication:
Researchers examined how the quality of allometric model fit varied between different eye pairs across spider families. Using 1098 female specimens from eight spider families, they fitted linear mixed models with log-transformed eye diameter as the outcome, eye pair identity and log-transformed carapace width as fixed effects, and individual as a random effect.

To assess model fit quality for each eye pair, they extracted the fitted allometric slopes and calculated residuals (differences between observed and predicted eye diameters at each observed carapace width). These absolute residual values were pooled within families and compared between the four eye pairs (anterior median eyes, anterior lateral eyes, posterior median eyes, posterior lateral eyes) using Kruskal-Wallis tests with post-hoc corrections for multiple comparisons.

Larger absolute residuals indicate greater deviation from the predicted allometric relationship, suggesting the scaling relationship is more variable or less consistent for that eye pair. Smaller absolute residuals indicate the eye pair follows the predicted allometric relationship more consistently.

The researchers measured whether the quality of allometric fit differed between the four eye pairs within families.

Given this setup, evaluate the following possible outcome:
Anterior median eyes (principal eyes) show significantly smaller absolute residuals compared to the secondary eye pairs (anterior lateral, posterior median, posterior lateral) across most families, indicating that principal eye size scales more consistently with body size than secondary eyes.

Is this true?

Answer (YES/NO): NO